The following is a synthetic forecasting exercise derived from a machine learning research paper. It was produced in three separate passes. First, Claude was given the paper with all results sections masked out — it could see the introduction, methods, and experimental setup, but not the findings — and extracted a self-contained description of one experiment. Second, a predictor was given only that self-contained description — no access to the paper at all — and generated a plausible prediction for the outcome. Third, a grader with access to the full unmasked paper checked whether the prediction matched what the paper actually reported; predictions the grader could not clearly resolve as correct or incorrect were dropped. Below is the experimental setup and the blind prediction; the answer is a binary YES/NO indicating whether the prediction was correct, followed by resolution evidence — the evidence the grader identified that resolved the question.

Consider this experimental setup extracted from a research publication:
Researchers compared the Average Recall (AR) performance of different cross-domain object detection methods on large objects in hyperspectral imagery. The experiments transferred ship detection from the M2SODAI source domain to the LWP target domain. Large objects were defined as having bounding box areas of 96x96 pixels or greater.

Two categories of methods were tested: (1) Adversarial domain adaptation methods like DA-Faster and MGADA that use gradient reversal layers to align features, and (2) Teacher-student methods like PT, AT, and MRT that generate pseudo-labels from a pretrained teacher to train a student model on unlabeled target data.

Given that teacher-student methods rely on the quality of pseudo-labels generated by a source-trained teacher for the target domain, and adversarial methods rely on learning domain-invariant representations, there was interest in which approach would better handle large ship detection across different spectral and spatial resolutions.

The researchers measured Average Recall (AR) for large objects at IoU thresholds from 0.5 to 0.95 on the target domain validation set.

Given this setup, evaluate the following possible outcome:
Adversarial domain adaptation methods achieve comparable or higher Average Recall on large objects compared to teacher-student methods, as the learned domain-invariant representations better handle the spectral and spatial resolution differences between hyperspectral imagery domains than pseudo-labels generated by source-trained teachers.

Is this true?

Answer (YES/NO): NO